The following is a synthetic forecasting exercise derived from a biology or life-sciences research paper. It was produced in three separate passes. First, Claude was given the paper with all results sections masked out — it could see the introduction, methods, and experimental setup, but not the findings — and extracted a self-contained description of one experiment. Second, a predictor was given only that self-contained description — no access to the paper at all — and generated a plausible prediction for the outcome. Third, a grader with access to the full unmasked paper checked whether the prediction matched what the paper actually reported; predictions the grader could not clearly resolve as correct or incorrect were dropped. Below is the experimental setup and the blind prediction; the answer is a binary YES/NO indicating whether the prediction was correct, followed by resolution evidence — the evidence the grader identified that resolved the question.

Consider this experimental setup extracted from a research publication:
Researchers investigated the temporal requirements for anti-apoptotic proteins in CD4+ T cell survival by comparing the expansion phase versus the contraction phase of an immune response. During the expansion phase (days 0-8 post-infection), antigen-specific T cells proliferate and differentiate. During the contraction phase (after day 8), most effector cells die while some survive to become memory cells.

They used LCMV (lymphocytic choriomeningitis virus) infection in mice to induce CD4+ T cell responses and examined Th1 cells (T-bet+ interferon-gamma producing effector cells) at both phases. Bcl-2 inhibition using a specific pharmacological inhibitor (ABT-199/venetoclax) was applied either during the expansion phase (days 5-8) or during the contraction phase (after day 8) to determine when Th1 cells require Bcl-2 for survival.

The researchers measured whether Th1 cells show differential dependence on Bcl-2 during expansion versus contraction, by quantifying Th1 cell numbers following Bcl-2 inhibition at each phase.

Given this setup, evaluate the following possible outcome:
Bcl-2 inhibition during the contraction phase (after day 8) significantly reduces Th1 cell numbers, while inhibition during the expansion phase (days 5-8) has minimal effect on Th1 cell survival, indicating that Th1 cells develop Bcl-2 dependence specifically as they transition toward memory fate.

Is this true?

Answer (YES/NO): YES